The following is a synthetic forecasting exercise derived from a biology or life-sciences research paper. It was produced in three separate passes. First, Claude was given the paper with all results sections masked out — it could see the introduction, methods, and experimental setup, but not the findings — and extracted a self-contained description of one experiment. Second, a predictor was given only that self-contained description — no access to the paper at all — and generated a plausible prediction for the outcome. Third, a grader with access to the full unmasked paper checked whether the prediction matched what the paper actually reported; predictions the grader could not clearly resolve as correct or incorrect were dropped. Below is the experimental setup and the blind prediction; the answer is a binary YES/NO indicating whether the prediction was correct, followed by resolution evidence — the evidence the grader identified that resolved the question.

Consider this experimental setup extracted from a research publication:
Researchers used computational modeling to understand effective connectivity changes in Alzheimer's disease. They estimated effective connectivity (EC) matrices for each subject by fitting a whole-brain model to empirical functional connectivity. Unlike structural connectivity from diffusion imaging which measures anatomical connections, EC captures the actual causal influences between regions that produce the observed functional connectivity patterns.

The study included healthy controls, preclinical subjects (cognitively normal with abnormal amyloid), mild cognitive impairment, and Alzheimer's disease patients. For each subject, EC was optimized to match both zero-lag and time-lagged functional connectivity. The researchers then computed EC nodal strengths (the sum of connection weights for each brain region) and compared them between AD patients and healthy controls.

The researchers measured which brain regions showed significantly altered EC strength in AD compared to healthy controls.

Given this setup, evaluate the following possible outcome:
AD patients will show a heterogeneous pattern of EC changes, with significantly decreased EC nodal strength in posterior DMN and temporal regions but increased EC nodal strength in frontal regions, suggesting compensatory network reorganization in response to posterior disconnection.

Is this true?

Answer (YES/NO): NO